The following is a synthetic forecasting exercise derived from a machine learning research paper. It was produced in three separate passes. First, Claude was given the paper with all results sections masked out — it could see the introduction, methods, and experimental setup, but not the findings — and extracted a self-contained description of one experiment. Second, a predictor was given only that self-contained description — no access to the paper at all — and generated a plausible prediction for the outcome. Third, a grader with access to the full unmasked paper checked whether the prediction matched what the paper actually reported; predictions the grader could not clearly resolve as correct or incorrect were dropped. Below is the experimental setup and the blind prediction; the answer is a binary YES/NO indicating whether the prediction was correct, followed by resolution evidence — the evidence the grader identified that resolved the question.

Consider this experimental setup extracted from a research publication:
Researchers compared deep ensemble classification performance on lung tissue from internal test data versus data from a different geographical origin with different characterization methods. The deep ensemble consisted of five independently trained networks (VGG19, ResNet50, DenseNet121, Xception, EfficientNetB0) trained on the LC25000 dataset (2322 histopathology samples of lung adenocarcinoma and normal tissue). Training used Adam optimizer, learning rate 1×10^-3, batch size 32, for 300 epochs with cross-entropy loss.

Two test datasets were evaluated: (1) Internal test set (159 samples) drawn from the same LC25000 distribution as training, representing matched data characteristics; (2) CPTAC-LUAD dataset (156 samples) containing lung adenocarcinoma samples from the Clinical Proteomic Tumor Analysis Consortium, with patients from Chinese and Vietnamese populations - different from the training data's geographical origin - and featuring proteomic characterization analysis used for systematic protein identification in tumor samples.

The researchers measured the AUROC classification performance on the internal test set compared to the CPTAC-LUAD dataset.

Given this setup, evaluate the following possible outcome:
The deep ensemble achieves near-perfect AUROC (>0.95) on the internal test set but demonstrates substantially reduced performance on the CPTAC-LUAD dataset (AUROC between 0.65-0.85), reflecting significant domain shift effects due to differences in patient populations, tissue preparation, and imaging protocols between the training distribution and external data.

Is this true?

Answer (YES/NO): NO